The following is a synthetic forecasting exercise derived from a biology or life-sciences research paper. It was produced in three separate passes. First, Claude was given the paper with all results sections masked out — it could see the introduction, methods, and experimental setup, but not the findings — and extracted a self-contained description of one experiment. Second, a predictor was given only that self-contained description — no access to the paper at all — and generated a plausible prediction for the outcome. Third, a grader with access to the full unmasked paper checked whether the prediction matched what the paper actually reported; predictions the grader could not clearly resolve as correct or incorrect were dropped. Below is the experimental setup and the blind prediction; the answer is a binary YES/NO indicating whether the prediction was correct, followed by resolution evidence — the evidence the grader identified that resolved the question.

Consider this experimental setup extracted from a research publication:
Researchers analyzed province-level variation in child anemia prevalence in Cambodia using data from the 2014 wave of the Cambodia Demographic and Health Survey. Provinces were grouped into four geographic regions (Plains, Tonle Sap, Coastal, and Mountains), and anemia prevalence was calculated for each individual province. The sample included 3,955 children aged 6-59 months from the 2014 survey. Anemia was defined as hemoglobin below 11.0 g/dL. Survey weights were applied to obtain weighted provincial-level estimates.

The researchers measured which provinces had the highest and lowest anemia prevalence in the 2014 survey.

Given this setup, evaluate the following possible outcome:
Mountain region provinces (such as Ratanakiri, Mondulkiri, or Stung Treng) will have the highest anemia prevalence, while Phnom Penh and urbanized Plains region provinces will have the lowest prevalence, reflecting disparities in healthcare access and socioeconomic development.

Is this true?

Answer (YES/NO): YES